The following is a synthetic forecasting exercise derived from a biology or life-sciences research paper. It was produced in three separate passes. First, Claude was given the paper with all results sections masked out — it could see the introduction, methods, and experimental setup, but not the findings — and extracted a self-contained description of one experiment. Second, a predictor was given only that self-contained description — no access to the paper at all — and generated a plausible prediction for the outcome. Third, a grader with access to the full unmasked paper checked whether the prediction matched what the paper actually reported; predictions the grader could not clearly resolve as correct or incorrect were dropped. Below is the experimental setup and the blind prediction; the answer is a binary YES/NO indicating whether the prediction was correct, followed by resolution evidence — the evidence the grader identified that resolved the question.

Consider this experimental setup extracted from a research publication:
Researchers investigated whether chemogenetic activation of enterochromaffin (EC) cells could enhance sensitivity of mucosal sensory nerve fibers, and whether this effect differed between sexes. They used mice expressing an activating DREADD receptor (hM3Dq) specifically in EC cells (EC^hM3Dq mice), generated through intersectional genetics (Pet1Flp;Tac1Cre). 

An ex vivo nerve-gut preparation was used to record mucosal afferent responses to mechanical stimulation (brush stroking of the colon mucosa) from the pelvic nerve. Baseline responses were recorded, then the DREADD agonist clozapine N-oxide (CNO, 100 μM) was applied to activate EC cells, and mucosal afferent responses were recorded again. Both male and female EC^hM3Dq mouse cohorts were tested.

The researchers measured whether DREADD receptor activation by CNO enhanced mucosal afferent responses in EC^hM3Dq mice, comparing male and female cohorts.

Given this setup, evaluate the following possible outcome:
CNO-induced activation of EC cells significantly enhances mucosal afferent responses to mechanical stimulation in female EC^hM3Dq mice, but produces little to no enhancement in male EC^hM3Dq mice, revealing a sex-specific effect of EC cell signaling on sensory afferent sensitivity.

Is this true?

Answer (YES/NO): NO